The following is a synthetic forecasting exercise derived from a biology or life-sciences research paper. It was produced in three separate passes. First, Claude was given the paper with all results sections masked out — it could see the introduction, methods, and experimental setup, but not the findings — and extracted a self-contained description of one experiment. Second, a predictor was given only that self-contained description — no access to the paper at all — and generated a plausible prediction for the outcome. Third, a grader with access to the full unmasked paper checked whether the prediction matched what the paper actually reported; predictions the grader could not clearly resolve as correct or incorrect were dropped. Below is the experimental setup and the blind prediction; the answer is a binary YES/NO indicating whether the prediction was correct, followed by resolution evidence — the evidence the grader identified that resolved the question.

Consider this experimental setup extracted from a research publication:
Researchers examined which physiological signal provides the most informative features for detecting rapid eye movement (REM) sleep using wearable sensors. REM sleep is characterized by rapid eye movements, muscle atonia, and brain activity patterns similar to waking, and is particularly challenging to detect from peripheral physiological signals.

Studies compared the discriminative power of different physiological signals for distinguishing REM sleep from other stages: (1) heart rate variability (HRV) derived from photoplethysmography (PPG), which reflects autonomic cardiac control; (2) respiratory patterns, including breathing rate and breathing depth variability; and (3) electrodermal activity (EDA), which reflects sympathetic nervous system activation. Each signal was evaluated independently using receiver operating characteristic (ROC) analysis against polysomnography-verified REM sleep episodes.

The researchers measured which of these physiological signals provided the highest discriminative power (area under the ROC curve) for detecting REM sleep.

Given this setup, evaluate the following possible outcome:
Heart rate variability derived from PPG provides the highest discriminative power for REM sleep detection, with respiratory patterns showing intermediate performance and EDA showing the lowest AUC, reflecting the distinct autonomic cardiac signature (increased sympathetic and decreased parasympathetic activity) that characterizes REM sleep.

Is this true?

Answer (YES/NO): NO